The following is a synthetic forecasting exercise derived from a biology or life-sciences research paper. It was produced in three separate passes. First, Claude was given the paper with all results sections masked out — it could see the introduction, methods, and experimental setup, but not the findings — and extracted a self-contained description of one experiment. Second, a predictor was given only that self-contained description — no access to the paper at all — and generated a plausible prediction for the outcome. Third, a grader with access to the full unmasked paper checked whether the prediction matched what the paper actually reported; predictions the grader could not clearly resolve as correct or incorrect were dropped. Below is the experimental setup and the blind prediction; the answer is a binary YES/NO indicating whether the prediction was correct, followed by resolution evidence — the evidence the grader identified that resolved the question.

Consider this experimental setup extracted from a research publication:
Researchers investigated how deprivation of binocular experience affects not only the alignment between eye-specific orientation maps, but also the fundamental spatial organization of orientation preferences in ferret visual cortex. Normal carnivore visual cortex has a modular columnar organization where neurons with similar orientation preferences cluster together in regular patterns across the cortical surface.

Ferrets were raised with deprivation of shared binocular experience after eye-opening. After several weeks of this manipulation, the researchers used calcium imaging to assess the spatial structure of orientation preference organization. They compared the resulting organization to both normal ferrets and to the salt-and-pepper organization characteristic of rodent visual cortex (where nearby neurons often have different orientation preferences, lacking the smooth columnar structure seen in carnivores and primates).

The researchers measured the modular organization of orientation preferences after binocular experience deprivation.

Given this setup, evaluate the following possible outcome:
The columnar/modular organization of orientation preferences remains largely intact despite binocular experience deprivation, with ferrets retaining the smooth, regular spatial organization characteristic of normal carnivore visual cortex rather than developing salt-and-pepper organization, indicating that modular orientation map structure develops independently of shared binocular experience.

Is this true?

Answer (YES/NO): NO